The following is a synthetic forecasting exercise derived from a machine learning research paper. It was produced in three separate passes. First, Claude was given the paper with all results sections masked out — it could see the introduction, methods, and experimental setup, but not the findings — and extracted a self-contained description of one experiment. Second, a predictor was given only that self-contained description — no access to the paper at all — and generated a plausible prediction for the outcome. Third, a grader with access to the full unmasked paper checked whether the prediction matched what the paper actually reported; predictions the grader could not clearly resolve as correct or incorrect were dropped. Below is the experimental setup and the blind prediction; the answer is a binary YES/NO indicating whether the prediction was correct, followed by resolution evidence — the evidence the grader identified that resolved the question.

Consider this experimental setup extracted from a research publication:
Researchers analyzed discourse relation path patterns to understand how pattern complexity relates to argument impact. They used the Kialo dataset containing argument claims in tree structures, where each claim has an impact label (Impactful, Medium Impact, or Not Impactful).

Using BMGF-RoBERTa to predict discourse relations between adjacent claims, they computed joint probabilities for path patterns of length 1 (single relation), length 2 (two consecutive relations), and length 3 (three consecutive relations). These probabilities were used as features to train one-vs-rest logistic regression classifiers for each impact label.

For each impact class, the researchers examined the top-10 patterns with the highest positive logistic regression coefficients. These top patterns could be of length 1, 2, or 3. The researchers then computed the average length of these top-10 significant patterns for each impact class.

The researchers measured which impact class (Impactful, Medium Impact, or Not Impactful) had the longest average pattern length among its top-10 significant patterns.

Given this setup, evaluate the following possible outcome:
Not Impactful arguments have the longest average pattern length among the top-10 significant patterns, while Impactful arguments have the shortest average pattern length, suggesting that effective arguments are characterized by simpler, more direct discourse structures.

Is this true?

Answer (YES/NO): NO